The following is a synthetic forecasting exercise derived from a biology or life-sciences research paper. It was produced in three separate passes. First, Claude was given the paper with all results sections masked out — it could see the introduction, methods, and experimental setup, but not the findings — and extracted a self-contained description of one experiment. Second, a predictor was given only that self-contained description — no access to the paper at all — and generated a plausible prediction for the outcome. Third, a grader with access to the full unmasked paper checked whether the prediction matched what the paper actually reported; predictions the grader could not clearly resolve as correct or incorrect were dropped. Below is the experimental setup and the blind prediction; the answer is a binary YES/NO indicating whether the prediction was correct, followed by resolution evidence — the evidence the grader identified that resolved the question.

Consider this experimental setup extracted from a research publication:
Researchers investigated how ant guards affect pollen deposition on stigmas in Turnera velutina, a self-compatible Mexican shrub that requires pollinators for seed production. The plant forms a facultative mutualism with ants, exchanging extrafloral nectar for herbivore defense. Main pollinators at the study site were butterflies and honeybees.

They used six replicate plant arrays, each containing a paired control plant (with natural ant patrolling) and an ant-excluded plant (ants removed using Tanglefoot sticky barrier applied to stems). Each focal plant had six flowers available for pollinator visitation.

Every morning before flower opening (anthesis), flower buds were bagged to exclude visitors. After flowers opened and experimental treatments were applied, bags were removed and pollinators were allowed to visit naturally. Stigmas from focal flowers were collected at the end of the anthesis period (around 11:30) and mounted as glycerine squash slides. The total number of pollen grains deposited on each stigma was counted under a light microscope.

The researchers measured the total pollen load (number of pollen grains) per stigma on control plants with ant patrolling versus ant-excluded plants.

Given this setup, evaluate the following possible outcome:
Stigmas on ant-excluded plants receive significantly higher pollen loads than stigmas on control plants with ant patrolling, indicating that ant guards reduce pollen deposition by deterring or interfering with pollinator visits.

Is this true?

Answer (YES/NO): YES